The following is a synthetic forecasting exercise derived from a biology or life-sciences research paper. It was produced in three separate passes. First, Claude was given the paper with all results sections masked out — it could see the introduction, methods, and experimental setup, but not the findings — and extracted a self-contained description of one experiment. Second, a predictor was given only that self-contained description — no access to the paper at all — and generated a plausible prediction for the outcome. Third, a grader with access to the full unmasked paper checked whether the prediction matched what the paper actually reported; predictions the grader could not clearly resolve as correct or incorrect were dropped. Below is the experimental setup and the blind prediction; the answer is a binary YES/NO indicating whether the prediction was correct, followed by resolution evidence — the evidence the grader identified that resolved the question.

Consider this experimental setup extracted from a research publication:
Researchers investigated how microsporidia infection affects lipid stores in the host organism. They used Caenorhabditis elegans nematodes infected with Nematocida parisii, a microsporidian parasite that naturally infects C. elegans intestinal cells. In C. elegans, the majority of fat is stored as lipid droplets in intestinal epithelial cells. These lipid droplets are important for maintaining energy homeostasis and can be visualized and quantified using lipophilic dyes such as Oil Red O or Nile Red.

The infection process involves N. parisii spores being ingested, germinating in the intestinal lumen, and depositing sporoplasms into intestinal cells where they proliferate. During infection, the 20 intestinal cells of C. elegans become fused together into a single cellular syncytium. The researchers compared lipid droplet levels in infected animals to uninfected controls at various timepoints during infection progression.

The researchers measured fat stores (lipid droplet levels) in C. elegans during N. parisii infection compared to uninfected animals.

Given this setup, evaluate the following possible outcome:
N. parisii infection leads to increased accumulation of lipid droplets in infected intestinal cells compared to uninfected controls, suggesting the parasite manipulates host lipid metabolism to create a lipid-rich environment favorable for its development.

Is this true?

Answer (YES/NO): NO